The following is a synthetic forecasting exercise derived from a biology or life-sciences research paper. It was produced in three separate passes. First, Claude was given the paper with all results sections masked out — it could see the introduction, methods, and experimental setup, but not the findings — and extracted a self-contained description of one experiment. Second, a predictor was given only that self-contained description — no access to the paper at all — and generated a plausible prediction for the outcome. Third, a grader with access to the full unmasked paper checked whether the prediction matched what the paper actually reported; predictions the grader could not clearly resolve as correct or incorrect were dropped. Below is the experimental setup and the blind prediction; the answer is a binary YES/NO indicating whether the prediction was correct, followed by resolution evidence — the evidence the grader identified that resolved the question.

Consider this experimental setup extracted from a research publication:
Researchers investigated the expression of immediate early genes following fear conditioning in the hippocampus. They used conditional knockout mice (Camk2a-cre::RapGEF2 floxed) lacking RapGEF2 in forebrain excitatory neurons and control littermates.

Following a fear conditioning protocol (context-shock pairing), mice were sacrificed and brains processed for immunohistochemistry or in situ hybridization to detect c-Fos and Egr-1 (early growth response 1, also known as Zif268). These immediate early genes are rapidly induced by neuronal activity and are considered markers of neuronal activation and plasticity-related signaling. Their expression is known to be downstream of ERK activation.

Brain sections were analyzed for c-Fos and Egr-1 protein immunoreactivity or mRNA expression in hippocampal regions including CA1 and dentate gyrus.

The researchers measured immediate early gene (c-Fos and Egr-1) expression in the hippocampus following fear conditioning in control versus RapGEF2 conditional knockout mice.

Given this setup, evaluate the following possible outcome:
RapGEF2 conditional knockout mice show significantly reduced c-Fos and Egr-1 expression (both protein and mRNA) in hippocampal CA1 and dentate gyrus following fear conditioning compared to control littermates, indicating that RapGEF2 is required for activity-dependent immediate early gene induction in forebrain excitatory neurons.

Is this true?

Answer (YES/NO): NO